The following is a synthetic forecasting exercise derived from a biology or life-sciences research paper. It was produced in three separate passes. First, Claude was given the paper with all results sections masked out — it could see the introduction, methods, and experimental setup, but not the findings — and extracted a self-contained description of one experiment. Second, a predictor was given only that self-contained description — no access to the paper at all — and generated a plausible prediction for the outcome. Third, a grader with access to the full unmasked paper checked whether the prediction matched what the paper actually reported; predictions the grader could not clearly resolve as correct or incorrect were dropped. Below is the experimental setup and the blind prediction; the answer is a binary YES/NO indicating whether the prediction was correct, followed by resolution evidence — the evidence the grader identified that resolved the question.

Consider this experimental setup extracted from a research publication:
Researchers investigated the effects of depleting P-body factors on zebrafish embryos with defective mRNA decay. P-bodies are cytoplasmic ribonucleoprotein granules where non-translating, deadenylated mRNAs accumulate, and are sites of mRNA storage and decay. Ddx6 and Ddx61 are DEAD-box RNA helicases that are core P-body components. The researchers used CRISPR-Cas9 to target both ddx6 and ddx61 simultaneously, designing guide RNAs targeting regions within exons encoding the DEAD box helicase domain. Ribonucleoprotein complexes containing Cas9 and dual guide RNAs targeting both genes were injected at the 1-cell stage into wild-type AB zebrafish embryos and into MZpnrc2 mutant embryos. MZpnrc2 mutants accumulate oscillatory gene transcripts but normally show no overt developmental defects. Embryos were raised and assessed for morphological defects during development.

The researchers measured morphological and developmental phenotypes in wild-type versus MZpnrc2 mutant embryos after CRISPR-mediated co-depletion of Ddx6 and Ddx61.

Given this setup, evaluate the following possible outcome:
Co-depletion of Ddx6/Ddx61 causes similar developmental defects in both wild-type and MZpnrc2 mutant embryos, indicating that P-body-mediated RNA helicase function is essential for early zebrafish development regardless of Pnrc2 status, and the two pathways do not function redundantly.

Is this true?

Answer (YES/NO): NO